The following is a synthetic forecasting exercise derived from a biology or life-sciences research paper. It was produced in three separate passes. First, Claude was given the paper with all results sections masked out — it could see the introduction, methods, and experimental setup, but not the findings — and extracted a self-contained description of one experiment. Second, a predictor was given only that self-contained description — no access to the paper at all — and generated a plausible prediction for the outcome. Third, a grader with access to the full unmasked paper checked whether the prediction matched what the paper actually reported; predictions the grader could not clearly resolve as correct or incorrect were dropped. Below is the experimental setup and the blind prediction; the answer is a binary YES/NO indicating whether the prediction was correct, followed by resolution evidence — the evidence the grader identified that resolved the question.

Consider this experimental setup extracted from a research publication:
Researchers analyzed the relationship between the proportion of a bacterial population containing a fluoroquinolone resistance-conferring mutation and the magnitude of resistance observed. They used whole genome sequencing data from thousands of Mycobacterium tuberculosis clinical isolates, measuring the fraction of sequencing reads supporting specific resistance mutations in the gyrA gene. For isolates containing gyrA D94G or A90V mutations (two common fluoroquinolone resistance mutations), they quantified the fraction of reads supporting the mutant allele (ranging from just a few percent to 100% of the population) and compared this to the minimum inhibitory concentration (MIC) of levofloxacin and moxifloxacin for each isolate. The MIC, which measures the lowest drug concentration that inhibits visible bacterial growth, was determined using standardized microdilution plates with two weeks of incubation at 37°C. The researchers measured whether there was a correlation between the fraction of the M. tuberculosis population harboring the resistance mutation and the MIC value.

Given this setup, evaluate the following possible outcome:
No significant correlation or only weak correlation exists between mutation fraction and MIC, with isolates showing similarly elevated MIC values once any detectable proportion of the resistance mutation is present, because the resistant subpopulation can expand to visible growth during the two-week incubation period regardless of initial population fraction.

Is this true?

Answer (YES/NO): YES